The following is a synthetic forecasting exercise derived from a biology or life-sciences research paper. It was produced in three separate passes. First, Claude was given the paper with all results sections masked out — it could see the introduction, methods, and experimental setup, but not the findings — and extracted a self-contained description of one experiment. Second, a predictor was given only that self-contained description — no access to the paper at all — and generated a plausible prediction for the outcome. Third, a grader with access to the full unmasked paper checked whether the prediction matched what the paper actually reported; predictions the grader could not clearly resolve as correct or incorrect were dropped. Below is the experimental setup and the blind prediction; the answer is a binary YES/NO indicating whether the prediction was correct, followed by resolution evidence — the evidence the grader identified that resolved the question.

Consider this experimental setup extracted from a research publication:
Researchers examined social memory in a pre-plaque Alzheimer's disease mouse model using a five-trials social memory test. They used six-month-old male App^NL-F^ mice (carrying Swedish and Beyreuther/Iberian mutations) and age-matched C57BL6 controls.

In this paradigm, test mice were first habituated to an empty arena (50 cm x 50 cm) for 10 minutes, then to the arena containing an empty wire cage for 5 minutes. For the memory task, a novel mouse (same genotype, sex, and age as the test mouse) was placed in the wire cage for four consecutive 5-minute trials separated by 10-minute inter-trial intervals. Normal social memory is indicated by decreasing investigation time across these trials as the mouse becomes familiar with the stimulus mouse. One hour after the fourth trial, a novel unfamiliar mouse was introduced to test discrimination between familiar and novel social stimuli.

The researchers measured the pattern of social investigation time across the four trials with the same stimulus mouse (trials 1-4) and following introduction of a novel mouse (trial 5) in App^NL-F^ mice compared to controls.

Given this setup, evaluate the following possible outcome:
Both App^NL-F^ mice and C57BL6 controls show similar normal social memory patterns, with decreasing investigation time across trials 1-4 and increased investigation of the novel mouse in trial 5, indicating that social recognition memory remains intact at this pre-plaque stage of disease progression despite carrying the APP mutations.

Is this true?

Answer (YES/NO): NO